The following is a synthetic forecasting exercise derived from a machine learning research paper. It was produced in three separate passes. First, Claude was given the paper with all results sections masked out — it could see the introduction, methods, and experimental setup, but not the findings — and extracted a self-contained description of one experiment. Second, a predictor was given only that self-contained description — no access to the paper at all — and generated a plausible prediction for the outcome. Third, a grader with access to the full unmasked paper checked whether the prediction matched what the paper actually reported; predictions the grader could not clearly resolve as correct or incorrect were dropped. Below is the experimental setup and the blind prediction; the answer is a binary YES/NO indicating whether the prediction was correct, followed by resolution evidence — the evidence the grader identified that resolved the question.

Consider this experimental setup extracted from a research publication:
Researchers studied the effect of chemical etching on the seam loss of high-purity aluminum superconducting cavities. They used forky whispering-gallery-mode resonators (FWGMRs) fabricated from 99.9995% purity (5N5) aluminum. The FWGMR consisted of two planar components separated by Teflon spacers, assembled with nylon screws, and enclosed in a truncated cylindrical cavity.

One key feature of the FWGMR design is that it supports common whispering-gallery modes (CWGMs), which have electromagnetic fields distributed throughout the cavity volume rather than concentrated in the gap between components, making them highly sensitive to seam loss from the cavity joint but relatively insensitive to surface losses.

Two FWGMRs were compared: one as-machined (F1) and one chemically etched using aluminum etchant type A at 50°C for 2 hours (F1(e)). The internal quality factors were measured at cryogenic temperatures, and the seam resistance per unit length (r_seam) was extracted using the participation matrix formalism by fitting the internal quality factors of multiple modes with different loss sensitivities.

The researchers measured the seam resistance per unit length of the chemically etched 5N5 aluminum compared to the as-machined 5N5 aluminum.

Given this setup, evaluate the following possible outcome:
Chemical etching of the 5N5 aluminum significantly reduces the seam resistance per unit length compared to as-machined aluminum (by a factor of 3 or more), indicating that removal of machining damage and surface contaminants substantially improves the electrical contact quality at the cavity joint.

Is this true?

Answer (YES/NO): NO